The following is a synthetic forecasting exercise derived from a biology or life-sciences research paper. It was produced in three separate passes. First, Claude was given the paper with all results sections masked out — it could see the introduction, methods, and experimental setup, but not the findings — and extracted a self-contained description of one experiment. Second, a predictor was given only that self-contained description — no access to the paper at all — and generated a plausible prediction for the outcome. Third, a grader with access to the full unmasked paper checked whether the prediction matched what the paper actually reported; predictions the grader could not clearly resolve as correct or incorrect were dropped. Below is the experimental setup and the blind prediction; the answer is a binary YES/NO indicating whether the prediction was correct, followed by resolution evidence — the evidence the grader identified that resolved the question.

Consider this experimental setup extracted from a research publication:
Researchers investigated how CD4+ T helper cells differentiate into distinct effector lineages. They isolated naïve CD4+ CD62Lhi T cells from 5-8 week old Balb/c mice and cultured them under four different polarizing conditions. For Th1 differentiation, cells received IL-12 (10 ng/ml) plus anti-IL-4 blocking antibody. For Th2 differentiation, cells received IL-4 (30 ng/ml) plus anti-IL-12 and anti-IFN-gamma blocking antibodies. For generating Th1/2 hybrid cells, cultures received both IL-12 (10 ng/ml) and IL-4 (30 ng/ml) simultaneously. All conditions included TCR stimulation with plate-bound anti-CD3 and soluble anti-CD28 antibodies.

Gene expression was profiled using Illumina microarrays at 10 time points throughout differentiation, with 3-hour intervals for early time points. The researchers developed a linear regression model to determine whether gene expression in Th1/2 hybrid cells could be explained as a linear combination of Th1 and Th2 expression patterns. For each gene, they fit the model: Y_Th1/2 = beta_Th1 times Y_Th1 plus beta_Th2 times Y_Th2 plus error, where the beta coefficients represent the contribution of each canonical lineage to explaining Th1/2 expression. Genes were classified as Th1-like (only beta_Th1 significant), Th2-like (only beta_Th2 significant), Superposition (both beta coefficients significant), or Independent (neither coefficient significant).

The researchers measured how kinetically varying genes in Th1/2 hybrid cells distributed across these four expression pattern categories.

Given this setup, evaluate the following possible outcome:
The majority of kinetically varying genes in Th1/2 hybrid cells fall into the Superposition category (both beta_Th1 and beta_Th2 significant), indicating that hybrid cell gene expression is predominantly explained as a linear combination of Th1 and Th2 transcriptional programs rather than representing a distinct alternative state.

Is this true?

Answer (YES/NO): NO